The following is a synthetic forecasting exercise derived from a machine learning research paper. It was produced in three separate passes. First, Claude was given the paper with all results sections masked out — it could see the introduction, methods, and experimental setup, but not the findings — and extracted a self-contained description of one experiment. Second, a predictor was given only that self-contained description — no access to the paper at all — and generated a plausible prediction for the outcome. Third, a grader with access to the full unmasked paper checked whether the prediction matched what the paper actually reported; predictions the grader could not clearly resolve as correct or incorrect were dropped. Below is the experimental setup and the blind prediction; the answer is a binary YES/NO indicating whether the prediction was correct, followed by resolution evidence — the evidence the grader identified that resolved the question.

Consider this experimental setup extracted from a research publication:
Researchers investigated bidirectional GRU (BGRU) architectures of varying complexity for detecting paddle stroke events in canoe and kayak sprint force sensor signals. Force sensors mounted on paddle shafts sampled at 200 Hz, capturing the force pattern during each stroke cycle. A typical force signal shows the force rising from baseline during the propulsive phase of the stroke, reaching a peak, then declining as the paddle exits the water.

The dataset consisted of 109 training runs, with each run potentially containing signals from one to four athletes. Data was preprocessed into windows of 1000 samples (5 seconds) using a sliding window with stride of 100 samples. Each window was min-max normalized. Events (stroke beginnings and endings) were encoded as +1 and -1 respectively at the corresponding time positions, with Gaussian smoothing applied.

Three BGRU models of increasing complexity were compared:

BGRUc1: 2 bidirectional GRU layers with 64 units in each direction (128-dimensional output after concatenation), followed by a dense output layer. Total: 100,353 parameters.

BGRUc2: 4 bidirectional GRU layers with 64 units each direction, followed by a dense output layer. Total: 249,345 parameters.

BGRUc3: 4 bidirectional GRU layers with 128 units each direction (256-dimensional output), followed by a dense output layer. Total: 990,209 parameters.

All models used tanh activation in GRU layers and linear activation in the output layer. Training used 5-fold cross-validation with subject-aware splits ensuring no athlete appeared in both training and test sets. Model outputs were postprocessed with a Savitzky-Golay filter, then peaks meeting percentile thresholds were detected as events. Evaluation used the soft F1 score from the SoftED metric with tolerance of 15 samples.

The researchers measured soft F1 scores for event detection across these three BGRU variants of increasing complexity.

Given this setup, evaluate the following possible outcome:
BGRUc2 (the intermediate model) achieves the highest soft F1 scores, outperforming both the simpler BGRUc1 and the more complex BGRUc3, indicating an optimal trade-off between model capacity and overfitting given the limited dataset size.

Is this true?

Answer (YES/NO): NO